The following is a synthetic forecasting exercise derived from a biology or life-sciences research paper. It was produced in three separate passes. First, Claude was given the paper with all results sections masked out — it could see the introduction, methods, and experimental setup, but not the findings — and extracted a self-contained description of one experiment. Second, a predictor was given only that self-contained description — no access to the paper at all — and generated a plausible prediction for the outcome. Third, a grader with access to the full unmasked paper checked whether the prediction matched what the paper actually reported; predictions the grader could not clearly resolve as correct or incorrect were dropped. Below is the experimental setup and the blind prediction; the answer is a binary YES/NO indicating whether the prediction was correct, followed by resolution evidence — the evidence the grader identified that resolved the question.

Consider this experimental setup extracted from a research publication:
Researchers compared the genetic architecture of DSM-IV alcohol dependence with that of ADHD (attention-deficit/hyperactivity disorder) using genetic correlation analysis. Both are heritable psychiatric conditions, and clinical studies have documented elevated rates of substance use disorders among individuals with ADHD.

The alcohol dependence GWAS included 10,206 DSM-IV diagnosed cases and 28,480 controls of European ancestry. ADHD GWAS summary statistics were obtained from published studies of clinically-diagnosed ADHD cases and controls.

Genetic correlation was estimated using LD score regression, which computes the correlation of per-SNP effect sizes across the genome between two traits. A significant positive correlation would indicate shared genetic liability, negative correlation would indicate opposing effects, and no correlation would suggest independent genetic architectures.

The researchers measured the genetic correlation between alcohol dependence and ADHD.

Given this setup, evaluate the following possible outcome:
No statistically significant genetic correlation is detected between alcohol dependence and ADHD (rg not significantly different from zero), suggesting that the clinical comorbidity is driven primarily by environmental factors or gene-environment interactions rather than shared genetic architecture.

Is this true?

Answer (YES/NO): NO